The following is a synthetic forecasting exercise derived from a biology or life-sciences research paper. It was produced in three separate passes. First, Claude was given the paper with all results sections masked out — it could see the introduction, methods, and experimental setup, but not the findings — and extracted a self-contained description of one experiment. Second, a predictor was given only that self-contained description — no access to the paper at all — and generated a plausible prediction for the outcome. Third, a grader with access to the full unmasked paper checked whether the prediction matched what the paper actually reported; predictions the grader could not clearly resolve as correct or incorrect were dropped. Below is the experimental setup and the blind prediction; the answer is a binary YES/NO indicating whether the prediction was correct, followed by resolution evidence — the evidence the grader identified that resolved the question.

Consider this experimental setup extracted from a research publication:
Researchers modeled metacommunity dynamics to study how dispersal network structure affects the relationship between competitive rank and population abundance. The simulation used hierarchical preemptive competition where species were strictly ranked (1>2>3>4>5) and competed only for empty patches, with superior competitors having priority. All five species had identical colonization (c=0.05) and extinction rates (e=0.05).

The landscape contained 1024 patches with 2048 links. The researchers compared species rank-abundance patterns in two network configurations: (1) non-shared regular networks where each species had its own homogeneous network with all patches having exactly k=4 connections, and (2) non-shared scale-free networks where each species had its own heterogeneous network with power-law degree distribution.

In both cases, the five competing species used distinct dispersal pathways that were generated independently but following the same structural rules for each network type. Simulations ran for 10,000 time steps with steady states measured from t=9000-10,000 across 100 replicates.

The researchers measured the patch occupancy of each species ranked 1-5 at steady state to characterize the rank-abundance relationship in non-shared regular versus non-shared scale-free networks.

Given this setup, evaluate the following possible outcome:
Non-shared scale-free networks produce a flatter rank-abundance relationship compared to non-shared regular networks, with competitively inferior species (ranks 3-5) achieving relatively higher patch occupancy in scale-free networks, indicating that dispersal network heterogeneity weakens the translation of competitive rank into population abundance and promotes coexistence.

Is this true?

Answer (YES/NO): YES